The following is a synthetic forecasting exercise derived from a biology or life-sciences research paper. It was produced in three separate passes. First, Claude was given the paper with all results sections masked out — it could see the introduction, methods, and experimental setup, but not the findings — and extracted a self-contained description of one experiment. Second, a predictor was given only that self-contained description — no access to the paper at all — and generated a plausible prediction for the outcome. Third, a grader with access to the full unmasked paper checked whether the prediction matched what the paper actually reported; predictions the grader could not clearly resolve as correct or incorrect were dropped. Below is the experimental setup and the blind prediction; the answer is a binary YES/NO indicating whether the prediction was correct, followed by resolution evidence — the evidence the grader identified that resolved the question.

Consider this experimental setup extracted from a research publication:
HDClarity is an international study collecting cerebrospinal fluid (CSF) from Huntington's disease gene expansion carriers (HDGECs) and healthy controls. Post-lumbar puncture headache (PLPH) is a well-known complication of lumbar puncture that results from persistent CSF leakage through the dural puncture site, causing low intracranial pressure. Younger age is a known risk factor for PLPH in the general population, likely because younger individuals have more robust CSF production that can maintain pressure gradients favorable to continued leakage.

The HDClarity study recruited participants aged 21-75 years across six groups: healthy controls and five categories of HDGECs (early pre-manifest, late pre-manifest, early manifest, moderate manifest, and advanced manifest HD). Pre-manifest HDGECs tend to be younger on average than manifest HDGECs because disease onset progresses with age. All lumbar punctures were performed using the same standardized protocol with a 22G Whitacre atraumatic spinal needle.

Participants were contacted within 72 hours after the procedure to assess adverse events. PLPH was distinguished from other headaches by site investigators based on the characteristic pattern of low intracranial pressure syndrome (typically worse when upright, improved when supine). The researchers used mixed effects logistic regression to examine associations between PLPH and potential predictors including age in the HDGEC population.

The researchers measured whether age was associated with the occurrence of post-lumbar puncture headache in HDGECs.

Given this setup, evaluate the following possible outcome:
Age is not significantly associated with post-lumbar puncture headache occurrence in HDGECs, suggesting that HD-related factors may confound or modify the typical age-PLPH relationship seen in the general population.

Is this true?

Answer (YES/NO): YES